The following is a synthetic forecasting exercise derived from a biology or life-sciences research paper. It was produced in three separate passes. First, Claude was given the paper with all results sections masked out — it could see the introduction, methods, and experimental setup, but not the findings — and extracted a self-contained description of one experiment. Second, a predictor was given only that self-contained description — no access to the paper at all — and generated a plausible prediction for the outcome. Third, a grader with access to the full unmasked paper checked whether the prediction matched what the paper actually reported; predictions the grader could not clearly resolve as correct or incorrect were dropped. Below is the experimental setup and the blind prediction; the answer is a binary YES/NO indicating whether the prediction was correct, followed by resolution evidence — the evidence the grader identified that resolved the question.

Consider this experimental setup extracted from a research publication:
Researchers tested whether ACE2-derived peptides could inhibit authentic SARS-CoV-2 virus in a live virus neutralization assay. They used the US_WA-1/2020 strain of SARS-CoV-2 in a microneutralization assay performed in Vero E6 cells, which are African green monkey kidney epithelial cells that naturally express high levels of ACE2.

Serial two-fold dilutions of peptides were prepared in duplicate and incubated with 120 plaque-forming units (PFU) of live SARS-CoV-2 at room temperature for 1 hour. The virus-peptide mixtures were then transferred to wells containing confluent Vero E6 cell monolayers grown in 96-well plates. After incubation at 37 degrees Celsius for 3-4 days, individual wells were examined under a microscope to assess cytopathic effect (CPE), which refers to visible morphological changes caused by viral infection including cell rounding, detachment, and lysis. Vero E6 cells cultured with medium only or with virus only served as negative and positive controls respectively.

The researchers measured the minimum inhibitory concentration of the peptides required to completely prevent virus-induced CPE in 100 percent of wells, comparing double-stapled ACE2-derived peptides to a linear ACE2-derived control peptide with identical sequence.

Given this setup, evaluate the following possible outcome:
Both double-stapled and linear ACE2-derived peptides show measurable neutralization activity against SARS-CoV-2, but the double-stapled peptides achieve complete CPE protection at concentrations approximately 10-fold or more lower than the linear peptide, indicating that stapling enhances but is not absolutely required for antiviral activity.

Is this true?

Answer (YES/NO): NO